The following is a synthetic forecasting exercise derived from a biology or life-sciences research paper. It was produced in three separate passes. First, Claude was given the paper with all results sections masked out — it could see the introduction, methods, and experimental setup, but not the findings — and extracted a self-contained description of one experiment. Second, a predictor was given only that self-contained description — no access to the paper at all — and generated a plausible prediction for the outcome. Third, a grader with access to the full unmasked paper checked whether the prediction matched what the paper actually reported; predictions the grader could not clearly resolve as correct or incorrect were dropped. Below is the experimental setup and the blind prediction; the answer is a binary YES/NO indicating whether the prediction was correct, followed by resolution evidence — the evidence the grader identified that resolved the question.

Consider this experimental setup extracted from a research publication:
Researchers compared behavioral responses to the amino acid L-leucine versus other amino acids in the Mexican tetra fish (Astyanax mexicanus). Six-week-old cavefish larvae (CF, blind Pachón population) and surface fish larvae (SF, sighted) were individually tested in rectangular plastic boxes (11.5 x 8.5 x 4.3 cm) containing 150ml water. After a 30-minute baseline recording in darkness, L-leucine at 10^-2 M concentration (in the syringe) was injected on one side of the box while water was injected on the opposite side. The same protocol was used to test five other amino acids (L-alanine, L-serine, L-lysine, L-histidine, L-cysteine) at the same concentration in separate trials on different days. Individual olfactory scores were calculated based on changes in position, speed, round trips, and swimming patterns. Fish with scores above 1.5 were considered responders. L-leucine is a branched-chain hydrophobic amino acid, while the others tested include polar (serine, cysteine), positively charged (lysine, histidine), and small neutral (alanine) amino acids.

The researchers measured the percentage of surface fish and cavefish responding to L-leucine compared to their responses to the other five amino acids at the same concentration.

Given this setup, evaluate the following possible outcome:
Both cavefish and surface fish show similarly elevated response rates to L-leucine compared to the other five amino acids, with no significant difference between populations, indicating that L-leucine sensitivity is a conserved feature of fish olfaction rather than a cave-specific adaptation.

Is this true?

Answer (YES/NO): NO